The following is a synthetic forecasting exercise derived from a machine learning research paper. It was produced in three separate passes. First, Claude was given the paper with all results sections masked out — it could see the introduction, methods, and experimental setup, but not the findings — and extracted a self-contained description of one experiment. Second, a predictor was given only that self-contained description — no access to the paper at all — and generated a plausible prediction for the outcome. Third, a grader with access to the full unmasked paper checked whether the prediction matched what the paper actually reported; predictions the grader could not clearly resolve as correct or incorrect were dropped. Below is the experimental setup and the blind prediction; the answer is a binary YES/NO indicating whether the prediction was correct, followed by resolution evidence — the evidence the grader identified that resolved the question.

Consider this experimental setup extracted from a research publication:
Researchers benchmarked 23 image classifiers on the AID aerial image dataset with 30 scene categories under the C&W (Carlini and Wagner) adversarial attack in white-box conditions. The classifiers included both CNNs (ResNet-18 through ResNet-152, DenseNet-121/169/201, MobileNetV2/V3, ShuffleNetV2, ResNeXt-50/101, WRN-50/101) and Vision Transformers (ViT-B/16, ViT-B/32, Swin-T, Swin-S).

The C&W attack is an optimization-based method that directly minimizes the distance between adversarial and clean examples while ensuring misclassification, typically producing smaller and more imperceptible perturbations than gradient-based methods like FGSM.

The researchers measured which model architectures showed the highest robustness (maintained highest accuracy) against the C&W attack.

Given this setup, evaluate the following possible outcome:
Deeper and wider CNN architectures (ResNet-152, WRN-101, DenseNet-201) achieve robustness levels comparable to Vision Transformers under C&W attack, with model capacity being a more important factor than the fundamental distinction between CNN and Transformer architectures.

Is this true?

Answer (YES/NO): NO